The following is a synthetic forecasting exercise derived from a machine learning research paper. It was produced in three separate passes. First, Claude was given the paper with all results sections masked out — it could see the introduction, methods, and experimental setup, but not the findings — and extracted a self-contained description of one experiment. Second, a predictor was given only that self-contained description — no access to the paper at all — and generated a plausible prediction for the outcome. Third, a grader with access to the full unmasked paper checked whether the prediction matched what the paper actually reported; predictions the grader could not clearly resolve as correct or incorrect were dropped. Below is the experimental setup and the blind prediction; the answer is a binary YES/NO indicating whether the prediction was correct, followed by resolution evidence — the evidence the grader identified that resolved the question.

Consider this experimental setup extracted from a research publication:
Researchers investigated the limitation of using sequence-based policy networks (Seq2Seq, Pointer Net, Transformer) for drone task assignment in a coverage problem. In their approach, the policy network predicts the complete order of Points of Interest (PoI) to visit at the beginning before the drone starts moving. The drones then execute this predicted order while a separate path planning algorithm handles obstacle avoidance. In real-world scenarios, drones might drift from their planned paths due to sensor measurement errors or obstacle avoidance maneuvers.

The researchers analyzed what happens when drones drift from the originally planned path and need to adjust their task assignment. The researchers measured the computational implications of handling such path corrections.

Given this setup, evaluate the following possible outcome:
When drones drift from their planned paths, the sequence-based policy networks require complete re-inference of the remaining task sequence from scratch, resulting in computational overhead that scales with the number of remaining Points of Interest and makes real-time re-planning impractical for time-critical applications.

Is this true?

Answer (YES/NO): NO